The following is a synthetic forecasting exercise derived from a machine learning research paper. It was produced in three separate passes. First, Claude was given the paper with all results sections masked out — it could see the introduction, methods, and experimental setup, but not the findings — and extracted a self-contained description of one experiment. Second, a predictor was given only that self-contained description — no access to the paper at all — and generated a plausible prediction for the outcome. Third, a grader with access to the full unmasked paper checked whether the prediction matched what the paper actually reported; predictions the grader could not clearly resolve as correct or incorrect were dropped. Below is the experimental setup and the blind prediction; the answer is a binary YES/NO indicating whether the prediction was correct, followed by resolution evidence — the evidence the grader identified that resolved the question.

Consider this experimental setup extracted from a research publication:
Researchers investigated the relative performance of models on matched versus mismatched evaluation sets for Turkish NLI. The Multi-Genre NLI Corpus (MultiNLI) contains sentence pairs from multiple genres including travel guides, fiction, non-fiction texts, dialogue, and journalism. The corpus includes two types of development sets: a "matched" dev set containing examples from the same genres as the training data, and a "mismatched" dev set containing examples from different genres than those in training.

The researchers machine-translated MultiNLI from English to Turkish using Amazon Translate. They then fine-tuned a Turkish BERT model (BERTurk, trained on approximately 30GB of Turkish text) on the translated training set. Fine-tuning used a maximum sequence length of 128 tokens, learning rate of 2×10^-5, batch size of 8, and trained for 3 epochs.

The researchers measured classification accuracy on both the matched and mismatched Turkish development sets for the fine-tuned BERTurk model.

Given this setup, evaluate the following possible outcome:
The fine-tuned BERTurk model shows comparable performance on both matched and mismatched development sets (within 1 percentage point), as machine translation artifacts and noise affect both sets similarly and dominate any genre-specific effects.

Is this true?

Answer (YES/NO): NO